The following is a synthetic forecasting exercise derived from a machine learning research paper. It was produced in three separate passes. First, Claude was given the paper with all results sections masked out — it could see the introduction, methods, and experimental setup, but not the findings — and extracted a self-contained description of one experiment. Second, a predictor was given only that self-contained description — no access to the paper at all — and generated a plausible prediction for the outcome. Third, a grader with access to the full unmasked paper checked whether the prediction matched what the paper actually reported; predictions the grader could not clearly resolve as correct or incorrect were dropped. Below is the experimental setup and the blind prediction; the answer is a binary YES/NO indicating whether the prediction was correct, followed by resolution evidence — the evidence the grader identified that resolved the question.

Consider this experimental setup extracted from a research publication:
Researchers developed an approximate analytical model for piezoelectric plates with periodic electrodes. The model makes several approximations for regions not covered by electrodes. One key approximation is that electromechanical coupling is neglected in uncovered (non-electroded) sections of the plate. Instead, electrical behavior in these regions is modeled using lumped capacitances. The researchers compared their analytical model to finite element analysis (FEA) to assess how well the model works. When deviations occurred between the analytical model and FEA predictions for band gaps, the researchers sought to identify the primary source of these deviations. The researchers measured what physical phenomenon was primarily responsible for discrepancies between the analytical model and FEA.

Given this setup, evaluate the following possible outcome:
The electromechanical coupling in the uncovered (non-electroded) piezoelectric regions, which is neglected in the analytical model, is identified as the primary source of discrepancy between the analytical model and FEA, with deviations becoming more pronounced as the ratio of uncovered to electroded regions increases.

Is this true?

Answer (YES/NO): NO